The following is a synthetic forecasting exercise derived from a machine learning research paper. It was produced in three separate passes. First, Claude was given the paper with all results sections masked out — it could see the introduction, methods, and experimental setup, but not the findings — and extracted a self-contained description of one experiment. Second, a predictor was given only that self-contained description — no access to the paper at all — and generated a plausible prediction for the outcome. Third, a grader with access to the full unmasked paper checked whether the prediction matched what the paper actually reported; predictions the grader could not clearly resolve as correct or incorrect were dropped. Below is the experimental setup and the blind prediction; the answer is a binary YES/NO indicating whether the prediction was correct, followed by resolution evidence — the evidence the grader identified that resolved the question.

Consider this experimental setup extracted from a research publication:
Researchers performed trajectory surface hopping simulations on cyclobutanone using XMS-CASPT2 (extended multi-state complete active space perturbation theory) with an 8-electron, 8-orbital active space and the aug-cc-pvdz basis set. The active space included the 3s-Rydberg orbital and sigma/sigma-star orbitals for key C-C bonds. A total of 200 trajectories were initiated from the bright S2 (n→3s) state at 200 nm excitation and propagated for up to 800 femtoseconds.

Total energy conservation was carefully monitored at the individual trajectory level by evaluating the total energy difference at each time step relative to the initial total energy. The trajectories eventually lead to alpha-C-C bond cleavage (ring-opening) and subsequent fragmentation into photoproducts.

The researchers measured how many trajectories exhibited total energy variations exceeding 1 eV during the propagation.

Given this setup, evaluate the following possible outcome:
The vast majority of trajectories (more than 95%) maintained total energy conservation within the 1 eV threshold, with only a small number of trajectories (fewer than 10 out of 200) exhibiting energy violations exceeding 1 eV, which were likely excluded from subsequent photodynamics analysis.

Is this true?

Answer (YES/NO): NO